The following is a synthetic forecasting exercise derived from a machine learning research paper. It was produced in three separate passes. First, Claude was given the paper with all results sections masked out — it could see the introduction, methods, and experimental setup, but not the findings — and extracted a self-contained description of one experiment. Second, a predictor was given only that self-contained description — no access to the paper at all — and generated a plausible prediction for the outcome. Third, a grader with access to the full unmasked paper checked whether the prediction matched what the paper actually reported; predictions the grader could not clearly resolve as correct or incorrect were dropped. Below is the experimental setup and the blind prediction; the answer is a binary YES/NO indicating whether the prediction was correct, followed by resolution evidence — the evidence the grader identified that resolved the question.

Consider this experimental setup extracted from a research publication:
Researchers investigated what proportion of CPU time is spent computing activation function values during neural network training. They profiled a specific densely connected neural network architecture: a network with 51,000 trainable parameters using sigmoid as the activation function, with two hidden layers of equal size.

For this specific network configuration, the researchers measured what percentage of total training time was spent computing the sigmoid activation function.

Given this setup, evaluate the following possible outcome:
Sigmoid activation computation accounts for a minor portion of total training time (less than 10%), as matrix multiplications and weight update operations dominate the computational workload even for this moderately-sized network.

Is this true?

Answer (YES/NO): NO